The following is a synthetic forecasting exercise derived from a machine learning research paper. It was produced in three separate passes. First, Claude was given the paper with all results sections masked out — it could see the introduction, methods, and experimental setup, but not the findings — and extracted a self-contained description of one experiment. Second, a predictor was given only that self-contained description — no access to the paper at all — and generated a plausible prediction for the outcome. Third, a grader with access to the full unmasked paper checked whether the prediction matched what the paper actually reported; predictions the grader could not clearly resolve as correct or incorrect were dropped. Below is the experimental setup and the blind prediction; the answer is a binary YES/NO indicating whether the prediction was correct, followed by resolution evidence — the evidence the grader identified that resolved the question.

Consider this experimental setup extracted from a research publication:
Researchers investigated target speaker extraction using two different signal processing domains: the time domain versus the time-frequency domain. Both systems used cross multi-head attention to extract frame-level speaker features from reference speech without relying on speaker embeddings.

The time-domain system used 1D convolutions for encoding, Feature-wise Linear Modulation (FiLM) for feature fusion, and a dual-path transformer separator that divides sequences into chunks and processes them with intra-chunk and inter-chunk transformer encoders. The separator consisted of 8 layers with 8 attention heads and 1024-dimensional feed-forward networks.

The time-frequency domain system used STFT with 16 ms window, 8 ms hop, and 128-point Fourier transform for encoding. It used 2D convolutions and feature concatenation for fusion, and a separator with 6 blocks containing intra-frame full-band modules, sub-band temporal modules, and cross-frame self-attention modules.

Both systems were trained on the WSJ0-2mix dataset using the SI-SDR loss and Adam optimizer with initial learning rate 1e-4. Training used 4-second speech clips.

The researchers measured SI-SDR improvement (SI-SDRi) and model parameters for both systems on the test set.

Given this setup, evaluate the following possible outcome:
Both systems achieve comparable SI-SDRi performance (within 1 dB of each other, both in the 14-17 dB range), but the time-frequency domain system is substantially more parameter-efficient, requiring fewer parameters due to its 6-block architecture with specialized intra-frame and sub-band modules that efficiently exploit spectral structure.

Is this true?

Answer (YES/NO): NO